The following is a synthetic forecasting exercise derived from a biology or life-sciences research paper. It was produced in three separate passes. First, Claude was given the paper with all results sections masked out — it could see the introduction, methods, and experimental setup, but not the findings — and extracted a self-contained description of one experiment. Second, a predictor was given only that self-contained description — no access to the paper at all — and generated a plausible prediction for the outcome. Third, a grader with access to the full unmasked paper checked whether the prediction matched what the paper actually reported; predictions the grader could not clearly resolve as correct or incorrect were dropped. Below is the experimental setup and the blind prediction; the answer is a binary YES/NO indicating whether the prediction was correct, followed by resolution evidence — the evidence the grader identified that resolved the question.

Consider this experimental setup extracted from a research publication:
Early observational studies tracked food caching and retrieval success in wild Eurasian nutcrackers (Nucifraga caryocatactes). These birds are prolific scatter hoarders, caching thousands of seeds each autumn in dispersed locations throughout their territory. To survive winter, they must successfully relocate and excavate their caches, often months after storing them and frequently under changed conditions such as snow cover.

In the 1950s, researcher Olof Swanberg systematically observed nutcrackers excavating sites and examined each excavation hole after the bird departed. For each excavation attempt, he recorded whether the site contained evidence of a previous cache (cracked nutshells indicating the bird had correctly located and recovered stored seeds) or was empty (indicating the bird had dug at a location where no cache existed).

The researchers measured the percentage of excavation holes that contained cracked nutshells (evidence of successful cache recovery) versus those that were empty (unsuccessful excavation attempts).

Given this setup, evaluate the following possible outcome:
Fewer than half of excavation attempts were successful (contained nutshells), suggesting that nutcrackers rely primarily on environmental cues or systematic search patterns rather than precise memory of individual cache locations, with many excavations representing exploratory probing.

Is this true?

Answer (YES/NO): NO